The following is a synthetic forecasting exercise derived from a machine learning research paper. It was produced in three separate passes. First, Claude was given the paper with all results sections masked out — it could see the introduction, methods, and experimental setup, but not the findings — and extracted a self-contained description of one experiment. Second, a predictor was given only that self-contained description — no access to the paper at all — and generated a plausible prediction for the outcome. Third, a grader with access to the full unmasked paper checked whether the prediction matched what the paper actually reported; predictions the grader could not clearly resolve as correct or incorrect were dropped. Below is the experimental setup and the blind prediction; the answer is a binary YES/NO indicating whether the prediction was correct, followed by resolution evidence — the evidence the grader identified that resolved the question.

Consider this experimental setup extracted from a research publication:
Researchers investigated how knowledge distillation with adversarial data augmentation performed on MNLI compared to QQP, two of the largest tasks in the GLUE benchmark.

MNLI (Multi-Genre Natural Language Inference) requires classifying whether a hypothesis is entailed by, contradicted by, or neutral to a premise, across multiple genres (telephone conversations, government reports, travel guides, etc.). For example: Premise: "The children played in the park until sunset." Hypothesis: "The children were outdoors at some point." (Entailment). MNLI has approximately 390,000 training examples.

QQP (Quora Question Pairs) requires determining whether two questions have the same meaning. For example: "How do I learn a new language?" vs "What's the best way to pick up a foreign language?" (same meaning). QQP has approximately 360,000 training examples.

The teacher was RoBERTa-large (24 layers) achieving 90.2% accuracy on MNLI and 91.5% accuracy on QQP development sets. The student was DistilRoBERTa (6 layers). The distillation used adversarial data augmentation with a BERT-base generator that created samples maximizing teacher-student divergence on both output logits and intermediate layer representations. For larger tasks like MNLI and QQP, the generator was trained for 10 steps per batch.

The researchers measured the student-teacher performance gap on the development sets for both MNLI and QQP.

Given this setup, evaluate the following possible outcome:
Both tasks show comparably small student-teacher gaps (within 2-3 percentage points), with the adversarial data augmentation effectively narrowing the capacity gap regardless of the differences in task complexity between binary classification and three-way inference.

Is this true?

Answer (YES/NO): NO